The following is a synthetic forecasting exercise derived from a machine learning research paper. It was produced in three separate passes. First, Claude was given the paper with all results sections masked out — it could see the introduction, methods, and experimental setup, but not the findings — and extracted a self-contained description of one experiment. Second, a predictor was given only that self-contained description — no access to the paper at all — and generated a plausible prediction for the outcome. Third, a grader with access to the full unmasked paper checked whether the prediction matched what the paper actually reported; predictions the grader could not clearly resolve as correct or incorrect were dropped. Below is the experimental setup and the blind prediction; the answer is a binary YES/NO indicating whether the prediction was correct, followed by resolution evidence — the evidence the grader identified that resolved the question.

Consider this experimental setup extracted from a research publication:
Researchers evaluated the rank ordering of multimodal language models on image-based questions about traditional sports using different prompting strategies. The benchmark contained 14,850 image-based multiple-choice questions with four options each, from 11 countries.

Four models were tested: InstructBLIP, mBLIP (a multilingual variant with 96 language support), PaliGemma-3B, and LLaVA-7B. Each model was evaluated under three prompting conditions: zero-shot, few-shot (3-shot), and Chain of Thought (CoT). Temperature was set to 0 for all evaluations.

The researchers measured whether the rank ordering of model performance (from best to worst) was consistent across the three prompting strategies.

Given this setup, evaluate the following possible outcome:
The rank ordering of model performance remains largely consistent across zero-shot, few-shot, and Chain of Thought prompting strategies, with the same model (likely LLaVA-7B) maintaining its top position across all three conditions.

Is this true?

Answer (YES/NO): NO